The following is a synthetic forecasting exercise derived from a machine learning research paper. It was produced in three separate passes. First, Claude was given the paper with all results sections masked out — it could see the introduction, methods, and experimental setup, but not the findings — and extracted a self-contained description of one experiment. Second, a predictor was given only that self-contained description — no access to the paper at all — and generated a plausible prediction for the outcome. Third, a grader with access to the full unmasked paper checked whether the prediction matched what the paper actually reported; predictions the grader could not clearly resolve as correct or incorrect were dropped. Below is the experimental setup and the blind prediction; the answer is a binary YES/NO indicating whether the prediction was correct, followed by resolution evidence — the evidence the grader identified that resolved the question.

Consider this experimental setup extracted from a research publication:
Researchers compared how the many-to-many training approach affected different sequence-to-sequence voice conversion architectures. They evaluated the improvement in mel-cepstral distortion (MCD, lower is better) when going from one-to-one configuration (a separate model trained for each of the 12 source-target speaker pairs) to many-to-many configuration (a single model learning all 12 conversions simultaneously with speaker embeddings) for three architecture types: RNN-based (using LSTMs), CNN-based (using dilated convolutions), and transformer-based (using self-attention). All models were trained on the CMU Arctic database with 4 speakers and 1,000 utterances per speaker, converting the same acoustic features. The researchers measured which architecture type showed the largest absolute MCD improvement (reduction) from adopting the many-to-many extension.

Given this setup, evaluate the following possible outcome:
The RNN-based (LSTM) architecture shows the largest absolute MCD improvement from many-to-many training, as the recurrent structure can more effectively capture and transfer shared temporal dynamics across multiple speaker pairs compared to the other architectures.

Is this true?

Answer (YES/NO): NO